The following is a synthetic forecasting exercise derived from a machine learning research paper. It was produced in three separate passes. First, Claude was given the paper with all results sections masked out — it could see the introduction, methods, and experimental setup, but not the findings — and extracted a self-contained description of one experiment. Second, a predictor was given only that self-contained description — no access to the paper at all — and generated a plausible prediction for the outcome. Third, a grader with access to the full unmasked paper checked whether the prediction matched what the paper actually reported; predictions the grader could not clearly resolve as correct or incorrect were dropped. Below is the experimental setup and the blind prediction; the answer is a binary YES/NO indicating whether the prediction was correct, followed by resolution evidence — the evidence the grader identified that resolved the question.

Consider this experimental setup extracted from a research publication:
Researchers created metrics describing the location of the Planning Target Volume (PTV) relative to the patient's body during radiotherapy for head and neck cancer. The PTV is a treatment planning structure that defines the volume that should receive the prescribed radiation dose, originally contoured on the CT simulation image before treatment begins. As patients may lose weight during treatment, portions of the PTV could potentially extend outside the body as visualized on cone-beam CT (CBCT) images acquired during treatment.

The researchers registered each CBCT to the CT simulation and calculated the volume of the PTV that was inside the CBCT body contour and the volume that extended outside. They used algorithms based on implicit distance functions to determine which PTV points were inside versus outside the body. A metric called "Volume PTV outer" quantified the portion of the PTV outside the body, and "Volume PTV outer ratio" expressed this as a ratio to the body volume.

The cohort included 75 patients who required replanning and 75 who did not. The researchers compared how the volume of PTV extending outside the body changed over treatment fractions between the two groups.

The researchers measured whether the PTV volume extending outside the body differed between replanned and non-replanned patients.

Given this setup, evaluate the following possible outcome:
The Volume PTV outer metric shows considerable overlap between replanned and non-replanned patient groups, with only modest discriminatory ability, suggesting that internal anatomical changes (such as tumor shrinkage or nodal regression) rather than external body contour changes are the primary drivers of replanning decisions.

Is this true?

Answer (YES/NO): NO